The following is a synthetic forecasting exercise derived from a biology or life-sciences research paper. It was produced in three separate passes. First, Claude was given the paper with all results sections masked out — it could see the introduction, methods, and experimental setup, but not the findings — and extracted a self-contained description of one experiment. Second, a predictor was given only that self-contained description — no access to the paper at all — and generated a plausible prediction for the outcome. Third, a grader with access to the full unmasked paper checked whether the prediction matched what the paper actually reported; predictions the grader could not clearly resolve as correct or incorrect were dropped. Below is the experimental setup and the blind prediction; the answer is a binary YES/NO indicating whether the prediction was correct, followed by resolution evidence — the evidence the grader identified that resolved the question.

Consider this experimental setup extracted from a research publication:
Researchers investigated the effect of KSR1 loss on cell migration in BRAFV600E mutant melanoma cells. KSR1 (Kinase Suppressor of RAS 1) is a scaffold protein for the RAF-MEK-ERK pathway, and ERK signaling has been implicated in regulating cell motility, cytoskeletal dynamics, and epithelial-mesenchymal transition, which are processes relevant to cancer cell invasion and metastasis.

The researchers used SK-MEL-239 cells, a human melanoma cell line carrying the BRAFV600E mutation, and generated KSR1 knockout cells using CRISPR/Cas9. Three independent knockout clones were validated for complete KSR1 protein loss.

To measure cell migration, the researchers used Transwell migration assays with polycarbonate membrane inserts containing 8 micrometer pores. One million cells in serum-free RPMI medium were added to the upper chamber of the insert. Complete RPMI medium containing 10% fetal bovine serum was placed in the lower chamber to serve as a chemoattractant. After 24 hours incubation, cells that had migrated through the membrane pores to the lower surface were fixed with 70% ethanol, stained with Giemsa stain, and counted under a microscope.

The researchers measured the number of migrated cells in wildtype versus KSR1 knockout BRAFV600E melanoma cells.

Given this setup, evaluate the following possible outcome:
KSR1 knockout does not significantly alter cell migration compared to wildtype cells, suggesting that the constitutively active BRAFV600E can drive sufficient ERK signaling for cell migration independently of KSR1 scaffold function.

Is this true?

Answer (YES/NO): NO